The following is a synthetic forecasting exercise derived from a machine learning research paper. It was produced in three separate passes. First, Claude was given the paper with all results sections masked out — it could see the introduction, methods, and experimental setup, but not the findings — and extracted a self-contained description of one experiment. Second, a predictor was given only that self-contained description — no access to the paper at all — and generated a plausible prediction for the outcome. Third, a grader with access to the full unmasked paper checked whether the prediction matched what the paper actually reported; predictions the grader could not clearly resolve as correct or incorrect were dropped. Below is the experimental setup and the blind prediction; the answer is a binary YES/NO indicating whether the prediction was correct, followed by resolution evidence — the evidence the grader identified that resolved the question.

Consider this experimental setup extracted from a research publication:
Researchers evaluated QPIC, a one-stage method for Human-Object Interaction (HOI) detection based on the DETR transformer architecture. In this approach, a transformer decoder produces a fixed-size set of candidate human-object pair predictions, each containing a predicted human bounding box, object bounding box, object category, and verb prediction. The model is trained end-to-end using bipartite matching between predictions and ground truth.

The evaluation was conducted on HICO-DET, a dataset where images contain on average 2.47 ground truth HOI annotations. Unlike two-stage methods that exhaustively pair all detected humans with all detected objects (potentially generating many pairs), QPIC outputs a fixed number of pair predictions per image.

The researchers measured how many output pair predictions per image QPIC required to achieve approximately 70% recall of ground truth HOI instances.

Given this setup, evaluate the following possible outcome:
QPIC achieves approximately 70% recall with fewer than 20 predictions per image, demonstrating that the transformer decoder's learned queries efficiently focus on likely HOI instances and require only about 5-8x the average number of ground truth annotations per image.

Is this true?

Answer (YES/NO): NO